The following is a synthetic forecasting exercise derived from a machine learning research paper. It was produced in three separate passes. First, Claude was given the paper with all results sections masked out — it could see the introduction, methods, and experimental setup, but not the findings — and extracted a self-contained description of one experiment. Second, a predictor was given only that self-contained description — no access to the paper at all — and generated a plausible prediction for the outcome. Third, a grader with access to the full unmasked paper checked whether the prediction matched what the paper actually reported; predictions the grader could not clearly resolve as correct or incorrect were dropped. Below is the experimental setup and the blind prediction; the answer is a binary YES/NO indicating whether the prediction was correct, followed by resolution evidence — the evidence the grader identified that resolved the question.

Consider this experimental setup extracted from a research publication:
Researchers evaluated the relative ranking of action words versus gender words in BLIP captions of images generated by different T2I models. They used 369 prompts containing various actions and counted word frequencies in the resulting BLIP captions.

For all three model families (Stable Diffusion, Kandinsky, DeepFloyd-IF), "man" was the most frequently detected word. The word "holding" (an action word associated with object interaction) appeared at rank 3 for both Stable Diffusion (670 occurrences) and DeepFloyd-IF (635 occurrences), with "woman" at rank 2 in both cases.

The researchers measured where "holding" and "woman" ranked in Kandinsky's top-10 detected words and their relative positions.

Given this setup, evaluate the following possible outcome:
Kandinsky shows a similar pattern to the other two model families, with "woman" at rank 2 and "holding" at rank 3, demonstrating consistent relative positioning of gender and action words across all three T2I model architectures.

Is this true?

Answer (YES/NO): NO